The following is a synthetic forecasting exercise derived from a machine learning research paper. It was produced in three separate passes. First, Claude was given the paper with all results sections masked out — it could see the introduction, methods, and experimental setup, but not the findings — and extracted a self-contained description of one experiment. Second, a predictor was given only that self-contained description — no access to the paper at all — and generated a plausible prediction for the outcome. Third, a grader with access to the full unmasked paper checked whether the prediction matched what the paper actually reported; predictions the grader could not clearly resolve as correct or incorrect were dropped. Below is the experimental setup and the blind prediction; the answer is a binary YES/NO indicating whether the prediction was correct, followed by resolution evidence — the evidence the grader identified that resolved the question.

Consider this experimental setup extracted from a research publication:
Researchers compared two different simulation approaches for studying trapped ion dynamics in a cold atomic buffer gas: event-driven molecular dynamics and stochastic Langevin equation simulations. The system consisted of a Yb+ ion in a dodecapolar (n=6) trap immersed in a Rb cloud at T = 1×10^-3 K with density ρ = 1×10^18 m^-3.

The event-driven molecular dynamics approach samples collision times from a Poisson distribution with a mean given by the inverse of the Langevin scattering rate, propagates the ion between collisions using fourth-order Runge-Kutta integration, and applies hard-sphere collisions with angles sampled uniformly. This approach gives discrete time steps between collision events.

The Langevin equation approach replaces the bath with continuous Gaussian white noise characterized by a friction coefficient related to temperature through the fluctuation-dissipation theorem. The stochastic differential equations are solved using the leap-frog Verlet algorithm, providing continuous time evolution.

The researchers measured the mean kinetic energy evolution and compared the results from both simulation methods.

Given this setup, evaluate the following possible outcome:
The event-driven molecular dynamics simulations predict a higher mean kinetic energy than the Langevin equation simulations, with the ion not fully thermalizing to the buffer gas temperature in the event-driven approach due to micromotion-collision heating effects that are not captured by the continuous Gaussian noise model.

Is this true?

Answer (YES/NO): NO